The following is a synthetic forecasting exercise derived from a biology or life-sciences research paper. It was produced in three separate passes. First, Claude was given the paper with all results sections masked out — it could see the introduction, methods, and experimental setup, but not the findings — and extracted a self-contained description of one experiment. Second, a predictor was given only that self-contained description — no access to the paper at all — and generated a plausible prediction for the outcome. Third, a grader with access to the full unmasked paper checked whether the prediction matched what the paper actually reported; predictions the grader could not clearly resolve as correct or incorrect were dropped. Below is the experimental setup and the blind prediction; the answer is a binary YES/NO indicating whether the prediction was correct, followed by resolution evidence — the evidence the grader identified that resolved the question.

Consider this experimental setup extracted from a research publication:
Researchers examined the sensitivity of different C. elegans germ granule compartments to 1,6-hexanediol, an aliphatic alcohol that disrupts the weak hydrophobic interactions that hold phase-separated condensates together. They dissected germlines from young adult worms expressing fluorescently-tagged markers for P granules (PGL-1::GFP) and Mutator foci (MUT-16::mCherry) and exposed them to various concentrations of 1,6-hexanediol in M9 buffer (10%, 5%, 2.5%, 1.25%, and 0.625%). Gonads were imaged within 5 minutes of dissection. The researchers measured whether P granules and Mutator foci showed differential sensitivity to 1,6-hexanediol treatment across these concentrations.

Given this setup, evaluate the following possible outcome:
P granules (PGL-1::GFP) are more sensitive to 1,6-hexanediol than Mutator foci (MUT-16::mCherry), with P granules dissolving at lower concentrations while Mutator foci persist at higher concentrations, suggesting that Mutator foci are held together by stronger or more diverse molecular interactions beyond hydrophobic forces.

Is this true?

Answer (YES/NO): NO